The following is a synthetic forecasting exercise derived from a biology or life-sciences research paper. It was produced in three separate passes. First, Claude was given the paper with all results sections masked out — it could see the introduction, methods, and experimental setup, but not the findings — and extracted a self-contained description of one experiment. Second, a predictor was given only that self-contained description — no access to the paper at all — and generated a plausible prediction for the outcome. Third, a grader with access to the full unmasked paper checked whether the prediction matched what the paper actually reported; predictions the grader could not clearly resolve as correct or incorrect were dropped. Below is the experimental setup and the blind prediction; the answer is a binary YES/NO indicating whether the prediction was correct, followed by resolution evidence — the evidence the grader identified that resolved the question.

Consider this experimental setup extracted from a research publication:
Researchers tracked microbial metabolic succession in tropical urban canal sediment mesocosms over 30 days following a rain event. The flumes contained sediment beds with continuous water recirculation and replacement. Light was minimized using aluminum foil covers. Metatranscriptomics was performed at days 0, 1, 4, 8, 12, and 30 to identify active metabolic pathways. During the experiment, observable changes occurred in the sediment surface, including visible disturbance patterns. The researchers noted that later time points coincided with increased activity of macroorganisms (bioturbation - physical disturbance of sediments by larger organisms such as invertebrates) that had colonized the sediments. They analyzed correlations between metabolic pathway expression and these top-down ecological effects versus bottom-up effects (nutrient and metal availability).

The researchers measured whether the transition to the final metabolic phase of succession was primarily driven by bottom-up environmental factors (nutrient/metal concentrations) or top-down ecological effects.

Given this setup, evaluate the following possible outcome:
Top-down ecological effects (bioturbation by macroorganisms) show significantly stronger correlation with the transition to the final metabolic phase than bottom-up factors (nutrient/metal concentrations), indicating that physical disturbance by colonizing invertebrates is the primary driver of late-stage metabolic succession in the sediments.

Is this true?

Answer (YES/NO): YES